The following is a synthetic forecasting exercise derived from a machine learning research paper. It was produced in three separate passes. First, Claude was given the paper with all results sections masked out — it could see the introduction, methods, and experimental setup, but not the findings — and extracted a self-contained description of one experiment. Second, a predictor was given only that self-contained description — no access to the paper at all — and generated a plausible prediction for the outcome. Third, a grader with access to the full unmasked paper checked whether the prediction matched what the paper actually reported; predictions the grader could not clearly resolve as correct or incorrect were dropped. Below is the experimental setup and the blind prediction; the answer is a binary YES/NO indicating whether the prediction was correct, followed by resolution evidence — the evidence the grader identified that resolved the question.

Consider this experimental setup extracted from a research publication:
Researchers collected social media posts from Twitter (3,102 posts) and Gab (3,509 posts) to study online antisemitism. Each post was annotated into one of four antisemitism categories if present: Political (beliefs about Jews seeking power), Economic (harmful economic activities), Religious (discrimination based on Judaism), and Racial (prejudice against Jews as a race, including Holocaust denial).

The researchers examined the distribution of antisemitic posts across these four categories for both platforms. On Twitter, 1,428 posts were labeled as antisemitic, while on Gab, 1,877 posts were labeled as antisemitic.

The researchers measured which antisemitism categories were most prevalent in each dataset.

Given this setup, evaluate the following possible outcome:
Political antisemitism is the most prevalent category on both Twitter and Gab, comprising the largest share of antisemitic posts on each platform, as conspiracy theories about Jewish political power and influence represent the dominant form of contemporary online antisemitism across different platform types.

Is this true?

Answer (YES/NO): NO